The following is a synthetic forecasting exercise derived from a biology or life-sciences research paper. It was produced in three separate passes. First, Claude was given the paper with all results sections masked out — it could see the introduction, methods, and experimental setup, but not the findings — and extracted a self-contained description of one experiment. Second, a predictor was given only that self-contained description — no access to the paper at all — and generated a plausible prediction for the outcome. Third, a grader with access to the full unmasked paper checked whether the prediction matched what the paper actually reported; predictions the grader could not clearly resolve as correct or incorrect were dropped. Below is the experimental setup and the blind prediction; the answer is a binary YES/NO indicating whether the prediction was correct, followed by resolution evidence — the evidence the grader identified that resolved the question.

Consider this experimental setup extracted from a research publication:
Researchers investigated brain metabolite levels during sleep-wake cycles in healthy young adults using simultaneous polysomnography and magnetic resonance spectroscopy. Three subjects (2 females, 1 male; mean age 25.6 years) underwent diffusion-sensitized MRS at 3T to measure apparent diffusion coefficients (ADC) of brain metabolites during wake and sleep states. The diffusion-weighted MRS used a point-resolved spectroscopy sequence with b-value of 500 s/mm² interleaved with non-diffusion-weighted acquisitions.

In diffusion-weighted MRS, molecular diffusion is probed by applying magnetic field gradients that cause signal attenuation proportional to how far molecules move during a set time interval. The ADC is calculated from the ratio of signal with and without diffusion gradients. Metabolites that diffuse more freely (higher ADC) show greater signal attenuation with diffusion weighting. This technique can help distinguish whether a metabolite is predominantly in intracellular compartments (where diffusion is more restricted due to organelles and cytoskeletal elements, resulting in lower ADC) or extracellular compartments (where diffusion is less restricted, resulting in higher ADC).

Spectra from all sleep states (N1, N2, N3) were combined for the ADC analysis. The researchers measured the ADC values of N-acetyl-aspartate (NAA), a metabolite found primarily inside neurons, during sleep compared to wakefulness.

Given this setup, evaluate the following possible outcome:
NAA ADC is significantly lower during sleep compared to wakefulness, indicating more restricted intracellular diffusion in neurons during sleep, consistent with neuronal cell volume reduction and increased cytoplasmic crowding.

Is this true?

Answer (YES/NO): NO